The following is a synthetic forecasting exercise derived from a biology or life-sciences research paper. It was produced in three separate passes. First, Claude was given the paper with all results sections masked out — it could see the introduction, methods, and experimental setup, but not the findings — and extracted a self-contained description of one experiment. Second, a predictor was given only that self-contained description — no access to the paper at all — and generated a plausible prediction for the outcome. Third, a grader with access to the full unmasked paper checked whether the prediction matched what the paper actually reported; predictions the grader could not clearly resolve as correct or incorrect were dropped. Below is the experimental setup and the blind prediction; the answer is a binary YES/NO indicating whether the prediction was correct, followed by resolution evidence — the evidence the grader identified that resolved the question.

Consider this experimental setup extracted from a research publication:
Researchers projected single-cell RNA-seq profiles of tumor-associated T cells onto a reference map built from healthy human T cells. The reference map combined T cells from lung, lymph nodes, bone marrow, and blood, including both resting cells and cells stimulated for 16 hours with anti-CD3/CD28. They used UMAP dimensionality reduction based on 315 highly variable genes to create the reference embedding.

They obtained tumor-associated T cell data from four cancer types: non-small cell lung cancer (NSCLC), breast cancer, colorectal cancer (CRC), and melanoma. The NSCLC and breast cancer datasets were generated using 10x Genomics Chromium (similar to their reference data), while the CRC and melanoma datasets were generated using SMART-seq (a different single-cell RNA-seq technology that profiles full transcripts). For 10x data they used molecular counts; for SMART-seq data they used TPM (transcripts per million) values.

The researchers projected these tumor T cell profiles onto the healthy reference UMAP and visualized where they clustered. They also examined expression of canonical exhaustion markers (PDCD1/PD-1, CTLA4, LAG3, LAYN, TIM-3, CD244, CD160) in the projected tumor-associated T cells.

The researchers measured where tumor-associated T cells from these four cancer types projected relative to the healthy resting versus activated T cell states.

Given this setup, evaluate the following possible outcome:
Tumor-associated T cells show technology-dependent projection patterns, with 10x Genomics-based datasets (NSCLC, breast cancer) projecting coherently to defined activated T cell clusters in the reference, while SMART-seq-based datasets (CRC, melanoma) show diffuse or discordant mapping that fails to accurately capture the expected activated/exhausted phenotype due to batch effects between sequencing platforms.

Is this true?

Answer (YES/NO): NO